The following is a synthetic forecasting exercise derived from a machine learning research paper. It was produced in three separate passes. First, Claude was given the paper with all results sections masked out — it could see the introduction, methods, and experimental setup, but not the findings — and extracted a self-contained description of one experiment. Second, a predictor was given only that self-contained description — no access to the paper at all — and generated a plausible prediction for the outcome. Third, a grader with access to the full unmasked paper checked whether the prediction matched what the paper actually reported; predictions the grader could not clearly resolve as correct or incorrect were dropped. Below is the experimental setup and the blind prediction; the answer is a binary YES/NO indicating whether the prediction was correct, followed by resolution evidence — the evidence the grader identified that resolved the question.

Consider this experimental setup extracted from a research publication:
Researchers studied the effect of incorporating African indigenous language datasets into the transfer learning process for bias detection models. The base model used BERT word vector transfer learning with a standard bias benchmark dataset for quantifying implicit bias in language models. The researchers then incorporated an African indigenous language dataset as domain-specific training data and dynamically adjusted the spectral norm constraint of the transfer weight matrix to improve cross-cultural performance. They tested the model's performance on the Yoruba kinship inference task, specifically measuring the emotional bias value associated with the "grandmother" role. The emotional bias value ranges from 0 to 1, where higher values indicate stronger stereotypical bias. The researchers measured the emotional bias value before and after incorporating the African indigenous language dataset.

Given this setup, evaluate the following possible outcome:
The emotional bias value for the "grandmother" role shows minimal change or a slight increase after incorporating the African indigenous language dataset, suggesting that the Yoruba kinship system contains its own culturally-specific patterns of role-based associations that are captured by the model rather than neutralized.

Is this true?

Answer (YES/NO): NO